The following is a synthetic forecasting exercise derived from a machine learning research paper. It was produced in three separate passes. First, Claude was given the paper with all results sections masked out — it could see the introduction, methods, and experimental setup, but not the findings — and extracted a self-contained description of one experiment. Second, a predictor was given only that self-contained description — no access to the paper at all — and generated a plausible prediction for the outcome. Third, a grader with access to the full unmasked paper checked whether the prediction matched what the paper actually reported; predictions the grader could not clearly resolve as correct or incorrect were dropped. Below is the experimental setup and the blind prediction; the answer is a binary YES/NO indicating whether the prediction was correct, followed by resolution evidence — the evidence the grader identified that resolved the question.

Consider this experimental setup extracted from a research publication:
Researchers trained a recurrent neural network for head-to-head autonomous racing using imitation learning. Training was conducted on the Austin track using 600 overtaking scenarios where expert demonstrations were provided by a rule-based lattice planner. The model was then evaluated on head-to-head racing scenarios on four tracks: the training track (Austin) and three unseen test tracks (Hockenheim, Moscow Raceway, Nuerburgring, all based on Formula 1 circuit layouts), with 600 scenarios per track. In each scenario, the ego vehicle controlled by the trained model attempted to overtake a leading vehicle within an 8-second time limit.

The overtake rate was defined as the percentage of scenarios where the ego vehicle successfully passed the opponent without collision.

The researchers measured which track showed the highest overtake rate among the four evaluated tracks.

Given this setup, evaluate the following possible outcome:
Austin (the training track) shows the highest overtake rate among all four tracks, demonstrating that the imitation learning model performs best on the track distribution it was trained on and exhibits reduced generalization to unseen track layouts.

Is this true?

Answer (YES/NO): NO